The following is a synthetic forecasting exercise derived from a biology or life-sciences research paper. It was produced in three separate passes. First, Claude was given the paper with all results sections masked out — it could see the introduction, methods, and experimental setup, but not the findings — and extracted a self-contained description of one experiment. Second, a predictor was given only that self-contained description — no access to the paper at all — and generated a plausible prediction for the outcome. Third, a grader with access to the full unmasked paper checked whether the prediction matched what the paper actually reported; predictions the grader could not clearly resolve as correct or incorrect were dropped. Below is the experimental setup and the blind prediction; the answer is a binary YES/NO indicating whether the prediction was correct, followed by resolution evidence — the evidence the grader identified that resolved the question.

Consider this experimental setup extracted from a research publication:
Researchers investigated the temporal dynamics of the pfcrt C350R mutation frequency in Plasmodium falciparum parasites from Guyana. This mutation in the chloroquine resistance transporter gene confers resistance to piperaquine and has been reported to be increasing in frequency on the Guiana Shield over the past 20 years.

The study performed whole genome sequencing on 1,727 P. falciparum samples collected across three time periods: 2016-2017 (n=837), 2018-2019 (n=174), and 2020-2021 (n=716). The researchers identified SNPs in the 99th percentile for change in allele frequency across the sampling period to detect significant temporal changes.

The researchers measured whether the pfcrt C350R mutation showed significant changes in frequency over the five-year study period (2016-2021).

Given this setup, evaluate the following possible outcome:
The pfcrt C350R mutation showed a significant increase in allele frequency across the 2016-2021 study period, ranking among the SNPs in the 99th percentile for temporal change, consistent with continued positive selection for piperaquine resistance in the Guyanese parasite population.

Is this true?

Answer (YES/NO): NO